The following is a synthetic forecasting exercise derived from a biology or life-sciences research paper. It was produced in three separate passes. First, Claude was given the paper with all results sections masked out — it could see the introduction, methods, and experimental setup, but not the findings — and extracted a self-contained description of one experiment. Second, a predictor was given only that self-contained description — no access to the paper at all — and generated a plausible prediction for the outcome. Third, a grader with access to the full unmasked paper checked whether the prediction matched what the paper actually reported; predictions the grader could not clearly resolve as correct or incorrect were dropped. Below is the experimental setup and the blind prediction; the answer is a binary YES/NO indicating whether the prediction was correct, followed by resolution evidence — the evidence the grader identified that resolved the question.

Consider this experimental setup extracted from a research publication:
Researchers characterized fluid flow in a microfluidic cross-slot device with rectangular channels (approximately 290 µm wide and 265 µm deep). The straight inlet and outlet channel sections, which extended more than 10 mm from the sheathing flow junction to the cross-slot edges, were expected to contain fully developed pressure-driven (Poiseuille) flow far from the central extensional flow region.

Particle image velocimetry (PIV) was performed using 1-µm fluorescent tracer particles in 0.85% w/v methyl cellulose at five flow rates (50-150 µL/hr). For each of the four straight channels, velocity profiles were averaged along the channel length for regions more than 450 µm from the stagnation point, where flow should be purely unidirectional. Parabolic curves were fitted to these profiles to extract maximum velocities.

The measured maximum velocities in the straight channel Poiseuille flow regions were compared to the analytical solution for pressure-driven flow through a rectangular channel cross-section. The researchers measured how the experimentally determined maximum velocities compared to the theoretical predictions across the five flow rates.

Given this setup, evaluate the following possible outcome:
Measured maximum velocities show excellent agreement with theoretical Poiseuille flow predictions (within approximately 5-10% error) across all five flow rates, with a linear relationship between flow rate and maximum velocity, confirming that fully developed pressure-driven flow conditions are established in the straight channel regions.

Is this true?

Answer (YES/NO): YES